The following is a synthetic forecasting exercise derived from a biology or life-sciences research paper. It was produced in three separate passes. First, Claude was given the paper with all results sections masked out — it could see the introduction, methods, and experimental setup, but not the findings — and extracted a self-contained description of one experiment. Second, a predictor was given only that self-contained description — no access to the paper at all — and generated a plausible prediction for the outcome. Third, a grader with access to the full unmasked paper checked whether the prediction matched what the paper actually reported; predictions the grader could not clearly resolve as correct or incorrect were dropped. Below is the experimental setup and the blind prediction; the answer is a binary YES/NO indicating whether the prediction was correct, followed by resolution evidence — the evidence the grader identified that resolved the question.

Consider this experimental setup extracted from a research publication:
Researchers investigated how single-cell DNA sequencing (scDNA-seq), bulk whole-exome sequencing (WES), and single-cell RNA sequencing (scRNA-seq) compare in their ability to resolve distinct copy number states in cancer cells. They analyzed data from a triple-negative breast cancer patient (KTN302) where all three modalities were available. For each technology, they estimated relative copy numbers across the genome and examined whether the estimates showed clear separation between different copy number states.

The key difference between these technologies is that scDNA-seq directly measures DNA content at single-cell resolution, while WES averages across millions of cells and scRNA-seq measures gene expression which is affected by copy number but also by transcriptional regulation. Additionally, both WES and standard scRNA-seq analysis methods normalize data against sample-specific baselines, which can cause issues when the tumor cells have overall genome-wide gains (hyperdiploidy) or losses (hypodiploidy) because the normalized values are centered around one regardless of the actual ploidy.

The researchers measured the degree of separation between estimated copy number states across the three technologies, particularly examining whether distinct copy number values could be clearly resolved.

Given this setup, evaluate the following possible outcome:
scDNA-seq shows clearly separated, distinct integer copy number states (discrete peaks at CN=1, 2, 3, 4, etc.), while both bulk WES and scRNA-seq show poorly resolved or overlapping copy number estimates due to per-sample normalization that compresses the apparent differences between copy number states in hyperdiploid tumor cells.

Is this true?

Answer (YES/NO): YES